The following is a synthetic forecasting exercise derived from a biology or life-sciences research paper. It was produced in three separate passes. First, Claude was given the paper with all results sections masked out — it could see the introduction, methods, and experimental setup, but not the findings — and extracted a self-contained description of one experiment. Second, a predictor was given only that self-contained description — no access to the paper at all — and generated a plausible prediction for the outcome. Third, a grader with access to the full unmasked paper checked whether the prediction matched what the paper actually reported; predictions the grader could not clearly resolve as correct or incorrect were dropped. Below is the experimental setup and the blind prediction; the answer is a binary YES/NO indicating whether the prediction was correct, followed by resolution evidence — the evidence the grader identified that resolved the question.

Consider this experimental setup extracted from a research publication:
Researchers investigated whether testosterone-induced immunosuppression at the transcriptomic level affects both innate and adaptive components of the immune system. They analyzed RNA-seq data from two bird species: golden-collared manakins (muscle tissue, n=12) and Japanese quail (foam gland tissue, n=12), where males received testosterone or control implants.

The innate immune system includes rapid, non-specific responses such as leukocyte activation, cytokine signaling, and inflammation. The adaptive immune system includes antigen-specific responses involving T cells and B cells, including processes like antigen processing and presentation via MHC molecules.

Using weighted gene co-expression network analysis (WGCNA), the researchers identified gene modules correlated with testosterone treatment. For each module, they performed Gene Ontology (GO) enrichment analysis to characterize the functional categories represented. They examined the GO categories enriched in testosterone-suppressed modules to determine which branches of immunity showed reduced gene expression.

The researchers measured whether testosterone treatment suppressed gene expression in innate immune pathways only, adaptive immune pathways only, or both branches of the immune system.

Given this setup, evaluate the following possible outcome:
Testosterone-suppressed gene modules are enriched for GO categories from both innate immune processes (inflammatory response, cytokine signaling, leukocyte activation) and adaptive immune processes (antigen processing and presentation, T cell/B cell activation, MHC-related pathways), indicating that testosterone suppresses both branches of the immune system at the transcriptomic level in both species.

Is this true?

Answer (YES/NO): YES